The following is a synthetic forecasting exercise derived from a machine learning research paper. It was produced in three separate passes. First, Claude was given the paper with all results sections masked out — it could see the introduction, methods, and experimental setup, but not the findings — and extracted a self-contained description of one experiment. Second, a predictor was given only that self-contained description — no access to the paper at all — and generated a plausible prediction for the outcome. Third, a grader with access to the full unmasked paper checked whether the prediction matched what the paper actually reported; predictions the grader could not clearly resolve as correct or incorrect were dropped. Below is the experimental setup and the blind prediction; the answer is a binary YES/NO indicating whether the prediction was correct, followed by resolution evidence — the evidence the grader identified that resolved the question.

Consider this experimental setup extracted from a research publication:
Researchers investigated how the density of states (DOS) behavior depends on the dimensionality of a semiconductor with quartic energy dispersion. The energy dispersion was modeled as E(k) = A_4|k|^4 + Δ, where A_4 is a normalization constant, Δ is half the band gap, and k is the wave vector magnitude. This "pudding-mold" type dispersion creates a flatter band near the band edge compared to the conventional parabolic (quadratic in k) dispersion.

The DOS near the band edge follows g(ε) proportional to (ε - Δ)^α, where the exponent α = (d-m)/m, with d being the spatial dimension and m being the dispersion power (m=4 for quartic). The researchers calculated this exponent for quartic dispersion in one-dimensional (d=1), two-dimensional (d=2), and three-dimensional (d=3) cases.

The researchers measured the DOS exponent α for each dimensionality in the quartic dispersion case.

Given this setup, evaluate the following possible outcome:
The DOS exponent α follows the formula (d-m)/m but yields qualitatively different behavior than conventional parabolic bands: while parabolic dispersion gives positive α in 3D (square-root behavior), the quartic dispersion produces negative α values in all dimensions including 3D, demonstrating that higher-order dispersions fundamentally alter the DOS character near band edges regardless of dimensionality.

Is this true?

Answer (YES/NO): YES